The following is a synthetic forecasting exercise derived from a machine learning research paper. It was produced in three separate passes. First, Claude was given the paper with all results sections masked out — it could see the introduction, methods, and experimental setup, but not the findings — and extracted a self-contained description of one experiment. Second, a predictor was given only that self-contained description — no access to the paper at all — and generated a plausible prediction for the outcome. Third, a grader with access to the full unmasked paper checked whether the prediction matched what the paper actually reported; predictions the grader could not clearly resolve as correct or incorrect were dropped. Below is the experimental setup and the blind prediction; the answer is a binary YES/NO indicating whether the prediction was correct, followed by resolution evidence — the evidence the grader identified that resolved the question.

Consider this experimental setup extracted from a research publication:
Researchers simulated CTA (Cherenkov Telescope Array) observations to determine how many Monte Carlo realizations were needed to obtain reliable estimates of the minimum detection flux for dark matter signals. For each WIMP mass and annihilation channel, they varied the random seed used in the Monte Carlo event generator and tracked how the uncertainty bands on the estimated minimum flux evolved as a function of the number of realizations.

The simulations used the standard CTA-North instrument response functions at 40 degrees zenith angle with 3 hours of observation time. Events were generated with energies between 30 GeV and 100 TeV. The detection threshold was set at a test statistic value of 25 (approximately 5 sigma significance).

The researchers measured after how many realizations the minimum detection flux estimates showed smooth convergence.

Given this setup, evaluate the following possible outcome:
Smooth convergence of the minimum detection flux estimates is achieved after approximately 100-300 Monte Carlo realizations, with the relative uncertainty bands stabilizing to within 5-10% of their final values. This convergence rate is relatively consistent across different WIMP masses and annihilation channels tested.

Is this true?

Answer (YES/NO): NO